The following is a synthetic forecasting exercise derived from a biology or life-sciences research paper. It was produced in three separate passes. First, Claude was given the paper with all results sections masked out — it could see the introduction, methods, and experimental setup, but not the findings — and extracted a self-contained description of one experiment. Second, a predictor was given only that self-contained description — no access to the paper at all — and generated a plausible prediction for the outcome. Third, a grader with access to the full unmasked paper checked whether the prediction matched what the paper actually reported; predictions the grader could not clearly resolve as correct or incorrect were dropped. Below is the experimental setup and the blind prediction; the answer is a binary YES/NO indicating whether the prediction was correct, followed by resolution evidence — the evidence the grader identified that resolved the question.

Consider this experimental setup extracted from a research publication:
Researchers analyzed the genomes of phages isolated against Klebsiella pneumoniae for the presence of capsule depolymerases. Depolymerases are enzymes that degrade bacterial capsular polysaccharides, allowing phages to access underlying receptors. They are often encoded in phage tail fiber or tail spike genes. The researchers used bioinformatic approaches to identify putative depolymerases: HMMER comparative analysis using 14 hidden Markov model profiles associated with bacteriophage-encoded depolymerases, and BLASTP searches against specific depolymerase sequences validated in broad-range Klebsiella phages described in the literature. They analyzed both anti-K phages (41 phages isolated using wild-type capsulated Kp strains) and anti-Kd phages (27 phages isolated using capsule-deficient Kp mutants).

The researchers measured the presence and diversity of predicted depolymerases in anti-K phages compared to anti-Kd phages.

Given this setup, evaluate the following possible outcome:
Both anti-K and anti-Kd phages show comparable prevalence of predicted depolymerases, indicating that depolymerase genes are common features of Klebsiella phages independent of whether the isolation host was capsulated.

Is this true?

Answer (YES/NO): NO